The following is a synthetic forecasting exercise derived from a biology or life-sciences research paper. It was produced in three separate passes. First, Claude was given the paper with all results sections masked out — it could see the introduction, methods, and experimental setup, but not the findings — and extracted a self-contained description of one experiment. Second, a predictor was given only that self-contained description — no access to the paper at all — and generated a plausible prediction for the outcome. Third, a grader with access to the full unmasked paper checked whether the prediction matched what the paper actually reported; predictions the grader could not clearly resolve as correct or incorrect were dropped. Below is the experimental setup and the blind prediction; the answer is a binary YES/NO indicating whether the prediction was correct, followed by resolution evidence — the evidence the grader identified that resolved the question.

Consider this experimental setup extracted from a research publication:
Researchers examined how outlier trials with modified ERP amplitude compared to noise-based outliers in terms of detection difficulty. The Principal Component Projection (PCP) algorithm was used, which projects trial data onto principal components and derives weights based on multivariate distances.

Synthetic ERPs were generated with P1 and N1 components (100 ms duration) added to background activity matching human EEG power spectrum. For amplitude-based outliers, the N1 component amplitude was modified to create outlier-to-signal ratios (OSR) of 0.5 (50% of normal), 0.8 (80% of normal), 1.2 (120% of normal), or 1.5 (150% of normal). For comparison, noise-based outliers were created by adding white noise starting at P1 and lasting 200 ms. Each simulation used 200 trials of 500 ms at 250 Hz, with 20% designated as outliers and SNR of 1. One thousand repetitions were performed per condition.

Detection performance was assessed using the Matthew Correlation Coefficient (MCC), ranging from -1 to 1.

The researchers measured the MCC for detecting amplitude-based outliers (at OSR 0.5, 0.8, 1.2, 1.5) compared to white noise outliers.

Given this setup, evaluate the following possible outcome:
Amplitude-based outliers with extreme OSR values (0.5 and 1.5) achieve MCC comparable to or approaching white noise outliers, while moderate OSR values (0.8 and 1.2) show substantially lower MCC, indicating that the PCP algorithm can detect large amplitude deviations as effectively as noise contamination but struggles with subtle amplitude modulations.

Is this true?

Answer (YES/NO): NO